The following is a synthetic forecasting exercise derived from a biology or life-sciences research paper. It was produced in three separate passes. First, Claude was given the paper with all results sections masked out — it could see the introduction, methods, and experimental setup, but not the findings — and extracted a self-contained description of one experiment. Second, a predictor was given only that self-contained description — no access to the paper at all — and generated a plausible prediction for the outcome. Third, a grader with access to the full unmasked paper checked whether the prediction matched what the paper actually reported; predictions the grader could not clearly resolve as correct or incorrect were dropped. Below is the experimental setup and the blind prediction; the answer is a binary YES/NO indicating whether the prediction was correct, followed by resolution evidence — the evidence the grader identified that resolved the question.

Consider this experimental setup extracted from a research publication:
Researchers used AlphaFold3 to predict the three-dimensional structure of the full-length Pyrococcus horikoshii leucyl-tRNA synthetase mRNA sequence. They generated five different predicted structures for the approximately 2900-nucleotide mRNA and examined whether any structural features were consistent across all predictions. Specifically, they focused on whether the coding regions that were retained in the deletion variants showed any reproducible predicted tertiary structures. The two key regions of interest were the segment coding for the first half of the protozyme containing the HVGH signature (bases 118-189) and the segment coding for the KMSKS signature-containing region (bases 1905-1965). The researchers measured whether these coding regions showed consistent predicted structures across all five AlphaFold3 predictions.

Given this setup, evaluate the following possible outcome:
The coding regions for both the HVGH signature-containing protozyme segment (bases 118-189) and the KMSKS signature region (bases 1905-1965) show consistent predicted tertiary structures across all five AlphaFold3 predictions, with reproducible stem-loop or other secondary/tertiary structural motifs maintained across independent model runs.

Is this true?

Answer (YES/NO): YES